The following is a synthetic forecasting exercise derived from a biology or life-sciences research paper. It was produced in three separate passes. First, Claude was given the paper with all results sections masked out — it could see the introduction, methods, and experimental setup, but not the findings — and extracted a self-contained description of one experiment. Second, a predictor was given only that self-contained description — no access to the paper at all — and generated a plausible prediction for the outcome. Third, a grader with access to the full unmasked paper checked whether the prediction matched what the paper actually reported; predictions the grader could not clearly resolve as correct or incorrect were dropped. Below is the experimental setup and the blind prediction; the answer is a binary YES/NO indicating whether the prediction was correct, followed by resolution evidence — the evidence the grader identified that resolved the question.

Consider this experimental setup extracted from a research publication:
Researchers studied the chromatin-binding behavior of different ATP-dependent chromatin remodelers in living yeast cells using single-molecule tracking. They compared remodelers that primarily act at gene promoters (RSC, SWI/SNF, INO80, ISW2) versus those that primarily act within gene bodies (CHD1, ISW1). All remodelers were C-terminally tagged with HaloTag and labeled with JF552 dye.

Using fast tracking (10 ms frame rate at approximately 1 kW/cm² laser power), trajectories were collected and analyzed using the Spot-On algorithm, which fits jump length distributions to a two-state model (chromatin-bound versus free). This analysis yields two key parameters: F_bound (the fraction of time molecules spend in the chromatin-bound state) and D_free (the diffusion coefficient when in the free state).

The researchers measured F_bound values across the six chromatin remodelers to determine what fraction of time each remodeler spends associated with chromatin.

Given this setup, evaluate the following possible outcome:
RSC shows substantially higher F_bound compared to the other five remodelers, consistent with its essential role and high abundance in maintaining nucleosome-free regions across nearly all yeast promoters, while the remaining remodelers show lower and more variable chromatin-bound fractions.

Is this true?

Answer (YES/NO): NO